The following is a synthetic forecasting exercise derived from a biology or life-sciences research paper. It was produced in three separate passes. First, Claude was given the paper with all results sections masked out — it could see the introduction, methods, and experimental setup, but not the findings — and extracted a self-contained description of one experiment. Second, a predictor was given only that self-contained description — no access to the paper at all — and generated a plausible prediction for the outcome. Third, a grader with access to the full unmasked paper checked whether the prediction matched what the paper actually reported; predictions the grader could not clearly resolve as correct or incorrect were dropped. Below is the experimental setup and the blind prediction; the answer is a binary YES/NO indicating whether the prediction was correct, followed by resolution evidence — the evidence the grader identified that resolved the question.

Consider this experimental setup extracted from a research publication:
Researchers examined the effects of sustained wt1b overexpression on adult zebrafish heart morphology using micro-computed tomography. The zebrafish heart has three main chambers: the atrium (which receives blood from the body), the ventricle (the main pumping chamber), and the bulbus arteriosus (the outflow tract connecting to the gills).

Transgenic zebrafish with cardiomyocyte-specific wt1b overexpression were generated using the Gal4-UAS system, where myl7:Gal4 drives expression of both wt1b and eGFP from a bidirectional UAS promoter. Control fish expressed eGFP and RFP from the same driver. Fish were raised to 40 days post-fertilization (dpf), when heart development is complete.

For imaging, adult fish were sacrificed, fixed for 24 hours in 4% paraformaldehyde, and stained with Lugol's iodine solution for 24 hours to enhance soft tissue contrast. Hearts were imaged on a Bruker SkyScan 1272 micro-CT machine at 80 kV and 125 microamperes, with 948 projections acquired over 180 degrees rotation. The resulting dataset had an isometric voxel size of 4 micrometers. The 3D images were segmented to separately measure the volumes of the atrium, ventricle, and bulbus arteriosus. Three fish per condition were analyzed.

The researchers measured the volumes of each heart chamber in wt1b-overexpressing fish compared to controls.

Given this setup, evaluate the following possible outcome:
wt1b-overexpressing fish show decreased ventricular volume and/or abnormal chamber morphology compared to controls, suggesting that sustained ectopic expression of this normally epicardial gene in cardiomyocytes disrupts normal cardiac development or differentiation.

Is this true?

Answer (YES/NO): NO